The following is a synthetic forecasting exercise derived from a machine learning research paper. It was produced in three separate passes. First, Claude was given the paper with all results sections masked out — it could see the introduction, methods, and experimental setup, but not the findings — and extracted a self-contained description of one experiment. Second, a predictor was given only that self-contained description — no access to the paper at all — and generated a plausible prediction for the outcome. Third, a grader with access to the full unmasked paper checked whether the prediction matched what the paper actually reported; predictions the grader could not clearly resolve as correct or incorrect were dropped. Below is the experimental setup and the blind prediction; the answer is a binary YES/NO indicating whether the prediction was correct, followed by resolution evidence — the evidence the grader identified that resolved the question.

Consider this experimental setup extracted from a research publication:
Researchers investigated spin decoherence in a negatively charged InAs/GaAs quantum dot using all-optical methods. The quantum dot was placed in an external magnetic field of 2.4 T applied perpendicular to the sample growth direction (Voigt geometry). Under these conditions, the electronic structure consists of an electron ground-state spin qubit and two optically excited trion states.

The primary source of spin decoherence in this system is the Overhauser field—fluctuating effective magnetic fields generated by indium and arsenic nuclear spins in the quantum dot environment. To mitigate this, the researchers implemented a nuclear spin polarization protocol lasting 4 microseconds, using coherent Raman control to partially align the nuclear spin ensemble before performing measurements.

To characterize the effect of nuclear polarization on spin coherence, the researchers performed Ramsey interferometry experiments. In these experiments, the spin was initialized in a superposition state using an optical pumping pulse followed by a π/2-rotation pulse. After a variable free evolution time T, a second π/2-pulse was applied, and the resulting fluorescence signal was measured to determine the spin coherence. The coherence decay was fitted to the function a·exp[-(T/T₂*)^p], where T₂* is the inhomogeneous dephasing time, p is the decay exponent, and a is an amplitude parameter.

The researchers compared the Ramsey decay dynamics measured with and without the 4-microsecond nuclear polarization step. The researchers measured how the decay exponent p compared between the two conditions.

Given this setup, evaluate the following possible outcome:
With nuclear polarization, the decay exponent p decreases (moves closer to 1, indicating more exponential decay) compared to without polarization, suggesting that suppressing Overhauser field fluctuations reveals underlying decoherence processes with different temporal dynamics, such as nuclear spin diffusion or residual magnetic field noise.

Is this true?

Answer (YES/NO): NO